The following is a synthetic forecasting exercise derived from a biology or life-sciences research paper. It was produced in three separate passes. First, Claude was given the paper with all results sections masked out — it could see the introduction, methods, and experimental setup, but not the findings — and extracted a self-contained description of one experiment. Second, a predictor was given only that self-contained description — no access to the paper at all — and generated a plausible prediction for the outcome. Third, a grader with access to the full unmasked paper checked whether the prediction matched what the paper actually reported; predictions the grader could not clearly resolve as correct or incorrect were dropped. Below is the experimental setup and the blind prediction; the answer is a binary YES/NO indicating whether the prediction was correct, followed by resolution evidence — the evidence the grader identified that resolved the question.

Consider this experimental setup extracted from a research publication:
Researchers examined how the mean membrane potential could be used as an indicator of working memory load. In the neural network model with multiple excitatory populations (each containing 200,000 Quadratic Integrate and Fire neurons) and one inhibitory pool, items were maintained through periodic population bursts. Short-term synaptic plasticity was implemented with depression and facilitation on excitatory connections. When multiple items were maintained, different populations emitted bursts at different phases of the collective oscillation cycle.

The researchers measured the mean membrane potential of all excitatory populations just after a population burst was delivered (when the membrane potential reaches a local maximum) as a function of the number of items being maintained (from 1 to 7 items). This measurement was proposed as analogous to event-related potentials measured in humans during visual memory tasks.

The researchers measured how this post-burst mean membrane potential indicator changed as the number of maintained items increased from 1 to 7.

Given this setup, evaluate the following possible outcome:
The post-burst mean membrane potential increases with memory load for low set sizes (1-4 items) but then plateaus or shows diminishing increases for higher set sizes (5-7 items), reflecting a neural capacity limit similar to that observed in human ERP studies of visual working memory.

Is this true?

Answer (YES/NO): NO